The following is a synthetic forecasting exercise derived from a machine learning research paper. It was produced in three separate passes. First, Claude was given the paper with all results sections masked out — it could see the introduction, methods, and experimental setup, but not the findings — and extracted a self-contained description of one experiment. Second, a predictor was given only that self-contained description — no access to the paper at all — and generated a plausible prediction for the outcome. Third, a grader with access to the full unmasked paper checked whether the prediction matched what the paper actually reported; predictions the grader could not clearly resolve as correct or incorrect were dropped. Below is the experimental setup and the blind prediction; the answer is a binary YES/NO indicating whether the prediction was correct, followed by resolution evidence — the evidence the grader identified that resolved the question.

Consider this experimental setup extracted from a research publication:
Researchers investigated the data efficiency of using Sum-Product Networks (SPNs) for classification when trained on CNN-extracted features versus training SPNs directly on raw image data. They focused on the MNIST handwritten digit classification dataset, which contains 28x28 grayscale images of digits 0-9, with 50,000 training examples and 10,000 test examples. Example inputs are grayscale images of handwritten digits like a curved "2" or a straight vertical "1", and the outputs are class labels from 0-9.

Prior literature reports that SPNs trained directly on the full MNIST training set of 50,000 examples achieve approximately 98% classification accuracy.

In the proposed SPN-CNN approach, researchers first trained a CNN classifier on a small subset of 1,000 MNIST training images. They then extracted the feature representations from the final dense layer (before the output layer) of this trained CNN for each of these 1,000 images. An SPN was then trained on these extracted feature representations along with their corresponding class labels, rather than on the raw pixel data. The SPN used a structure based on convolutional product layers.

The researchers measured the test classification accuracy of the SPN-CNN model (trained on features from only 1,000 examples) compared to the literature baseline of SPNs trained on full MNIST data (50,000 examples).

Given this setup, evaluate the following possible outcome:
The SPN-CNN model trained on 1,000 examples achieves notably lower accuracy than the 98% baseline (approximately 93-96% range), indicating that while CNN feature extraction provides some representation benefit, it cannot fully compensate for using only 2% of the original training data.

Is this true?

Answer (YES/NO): NO